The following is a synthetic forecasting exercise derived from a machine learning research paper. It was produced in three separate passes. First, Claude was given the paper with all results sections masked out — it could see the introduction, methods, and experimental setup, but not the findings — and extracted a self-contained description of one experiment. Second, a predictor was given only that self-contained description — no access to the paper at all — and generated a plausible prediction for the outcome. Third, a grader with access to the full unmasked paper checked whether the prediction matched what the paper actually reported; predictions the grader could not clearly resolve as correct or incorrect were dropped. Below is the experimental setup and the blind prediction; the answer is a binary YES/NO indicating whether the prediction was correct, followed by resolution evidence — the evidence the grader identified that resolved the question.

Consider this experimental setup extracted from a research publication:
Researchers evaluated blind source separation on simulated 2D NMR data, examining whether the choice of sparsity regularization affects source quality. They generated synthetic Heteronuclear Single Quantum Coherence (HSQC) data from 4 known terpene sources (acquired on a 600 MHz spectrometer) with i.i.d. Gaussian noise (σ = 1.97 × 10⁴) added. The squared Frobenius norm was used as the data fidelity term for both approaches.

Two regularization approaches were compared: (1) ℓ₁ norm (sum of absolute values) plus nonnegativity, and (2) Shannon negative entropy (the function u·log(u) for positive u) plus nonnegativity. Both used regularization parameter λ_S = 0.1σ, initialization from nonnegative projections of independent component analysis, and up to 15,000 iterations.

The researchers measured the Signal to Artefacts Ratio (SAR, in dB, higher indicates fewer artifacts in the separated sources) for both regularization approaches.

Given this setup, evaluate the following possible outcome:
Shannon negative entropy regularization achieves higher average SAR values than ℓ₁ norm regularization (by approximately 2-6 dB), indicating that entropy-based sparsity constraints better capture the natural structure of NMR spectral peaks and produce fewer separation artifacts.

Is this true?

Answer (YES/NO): NO